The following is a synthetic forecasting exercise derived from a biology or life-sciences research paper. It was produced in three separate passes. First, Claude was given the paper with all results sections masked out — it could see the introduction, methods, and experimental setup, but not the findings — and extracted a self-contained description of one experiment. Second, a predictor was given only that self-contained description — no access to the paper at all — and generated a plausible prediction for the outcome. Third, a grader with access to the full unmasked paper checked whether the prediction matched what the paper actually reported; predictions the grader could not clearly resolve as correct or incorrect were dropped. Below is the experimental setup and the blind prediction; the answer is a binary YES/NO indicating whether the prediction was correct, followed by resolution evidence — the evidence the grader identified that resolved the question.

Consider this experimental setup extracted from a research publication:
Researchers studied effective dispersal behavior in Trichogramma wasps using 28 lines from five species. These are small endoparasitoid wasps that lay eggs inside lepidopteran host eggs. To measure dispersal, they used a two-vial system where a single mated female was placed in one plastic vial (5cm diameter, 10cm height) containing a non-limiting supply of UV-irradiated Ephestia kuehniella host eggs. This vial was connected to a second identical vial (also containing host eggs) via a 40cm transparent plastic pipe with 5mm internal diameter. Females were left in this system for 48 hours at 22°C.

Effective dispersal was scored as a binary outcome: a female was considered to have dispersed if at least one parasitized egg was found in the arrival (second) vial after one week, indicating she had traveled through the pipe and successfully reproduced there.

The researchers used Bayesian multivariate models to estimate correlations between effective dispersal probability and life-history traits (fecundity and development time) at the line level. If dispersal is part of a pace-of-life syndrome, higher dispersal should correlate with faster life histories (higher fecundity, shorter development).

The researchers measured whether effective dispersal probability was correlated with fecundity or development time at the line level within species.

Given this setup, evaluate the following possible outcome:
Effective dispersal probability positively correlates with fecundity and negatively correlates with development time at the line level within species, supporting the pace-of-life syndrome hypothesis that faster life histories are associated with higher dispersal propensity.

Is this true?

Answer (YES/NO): NO